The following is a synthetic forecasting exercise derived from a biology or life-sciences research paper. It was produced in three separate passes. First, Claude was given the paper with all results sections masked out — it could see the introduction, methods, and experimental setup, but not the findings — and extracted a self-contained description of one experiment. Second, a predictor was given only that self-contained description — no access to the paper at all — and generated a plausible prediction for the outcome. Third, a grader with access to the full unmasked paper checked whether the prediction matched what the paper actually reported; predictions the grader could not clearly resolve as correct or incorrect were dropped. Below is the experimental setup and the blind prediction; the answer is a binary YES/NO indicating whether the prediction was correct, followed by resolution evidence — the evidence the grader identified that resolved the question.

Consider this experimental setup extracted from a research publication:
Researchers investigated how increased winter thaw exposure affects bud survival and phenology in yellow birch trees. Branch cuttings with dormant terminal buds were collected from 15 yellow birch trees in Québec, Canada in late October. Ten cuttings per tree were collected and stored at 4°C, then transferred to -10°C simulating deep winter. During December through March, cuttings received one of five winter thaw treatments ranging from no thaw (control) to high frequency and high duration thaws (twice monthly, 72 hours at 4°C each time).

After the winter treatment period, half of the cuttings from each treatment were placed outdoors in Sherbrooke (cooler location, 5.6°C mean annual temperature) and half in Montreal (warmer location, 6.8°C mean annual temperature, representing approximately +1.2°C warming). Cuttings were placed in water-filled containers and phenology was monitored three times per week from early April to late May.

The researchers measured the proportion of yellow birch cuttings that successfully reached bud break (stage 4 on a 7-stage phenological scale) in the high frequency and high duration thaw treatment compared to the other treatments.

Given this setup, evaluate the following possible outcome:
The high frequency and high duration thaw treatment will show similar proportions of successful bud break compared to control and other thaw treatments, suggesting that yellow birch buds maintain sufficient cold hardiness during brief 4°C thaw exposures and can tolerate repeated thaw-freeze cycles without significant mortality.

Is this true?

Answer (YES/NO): NO